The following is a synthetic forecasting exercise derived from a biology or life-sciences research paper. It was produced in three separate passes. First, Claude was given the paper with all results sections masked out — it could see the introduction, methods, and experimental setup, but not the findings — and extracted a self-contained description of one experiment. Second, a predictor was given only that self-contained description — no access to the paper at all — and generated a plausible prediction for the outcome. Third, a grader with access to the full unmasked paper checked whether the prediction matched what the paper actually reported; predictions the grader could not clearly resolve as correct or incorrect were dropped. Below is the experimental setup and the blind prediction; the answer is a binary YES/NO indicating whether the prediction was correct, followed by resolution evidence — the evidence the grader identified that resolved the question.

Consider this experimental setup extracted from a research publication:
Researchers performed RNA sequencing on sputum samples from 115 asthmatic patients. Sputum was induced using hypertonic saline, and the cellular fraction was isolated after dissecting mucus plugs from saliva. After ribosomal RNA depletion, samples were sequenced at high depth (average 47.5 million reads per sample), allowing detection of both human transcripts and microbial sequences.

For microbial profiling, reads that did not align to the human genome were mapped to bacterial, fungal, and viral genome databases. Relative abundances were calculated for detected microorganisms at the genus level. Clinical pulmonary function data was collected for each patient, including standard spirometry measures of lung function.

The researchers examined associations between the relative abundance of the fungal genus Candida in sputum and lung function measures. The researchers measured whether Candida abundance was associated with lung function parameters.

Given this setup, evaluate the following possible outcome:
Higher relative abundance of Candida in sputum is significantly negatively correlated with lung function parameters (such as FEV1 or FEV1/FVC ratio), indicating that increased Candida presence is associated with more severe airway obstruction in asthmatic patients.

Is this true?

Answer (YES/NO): YES